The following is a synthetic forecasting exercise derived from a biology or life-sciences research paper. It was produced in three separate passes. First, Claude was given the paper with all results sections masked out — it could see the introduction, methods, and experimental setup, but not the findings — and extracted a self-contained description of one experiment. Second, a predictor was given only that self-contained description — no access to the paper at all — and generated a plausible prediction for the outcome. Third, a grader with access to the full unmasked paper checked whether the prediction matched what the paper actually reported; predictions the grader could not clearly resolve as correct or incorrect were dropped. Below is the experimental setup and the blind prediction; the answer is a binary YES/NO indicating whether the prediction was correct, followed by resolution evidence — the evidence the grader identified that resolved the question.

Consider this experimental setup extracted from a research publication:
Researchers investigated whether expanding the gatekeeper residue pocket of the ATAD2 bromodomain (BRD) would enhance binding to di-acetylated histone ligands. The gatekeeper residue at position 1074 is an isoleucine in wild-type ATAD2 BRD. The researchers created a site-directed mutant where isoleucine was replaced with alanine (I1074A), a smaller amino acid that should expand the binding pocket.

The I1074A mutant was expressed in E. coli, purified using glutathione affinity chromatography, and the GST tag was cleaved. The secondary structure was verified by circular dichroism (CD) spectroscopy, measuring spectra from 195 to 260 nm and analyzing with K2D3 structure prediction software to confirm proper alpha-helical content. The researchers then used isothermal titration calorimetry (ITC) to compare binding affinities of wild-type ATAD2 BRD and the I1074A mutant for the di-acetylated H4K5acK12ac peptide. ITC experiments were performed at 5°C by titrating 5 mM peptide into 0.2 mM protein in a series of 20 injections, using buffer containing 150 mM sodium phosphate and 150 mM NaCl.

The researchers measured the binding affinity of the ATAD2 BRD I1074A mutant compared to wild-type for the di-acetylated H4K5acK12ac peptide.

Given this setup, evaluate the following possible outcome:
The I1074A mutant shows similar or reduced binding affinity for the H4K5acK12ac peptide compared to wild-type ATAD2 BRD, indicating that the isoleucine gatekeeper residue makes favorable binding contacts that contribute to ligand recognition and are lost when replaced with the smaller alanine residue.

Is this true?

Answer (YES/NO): YES